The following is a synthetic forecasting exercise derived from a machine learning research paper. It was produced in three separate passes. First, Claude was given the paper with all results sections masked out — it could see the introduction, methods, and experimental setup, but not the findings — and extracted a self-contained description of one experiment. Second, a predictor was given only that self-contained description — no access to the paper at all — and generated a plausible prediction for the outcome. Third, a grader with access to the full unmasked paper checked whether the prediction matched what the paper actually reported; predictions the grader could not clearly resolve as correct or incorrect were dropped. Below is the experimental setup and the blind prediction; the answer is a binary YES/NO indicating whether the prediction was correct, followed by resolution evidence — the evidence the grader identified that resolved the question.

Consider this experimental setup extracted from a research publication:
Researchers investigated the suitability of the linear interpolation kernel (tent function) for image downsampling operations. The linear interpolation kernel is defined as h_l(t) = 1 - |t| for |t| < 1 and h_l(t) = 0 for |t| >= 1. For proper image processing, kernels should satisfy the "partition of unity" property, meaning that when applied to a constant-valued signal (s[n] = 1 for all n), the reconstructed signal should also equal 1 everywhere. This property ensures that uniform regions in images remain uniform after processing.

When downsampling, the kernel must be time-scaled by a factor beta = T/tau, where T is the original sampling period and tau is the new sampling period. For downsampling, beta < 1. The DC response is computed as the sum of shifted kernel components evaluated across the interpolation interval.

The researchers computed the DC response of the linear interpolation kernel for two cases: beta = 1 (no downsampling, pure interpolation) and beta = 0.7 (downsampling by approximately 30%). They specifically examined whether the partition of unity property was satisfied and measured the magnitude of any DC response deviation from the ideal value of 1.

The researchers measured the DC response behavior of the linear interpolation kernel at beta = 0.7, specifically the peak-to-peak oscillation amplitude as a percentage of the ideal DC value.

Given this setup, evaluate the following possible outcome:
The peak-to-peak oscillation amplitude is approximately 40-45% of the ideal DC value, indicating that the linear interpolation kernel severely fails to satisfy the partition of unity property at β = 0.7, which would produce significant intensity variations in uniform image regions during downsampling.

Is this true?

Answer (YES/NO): NO